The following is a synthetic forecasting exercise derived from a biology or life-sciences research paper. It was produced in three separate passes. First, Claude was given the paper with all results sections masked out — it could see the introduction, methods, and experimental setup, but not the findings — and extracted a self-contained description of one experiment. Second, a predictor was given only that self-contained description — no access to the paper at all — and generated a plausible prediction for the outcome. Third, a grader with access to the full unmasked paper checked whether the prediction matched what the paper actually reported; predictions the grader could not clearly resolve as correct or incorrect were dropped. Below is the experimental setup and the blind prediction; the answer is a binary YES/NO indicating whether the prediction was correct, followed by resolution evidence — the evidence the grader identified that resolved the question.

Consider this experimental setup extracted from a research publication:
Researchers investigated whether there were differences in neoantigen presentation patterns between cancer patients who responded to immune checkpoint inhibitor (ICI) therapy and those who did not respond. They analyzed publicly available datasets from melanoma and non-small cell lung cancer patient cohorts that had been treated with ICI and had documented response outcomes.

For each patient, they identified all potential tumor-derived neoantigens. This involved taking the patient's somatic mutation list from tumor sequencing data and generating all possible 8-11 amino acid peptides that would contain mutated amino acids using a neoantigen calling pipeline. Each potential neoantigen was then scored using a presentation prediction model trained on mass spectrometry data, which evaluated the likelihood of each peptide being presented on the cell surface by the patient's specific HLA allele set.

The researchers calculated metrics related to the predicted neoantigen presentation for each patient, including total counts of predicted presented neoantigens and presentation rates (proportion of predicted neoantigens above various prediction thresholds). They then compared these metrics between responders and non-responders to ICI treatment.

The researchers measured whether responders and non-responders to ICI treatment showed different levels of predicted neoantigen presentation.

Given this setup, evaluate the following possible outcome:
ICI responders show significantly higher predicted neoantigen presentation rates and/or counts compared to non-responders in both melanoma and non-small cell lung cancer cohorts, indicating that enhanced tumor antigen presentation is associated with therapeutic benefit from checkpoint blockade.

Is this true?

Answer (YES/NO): YES